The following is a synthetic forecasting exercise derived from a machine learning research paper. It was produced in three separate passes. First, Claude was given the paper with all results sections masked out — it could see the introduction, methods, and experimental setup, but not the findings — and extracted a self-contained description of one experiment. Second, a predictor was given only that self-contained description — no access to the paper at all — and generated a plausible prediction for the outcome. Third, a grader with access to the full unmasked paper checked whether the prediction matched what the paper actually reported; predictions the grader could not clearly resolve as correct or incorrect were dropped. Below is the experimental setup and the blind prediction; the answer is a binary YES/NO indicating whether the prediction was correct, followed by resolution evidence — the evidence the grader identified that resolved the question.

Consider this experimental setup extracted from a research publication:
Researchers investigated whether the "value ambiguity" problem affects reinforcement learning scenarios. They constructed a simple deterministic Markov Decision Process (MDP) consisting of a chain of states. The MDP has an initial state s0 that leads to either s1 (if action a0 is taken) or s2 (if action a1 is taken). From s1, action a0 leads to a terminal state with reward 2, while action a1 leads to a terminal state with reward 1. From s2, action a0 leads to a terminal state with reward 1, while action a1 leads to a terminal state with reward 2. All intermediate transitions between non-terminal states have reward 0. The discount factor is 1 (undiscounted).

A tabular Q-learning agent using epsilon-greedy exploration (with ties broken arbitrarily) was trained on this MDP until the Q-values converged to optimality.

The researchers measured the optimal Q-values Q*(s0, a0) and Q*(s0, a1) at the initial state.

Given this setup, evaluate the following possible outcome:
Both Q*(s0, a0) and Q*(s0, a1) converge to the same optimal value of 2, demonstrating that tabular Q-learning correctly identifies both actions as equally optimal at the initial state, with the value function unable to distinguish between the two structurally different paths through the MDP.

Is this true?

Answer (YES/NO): YES